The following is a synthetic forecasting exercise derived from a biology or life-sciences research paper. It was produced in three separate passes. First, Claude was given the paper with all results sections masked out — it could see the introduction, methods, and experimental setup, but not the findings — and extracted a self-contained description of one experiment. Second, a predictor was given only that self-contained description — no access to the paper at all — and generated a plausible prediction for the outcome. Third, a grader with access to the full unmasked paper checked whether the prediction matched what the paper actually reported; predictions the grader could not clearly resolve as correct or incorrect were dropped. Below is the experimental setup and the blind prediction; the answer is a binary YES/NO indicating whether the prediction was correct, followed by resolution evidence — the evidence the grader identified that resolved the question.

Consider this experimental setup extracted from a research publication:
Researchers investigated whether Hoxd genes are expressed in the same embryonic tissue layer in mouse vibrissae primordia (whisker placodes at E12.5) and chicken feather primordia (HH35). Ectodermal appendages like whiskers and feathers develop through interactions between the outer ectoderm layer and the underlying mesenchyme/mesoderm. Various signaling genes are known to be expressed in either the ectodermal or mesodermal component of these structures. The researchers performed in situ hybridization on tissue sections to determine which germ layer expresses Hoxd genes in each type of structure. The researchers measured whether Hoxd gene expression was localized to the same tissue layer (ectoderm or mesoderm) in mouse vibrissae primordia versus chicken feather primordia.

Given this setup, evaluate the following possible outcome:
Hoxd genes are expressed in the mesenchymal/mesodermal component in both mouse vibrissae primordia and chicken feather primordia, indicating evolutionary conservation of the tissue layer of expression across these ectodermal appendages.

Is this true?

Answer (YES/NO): NO